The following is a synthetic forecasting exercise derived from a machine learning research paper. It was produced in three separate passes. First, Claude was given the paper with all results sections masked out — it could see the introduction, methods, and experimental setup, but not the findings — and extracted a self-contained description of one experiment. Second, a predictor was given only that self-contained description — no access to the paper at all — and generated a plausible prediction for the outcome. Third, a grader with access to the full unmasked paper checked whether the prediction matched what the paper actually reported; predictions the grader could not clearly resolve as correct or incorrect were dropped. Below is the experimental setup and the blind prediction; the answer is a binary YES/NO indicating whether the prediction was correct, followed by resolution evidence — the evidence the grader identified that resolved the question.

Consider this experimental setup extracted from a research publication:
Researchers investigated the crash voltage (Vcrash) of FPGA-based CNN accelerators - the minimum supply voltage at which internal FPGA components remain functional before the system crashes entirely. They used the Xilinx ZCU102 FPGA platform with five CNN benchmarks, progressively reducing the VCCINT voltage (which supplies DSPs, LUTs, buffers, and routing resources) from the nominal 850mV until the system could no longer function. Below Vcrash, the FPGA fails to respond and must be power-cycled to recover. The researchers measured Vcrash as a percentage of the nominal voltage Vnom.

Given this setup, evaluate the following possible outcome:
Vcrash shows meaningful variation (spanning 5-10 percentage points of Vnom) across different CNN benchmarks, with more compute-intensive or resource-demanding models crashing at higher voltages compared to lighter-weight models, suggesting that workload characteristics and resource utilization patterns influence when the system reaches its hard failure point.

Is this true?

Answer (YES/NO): NO